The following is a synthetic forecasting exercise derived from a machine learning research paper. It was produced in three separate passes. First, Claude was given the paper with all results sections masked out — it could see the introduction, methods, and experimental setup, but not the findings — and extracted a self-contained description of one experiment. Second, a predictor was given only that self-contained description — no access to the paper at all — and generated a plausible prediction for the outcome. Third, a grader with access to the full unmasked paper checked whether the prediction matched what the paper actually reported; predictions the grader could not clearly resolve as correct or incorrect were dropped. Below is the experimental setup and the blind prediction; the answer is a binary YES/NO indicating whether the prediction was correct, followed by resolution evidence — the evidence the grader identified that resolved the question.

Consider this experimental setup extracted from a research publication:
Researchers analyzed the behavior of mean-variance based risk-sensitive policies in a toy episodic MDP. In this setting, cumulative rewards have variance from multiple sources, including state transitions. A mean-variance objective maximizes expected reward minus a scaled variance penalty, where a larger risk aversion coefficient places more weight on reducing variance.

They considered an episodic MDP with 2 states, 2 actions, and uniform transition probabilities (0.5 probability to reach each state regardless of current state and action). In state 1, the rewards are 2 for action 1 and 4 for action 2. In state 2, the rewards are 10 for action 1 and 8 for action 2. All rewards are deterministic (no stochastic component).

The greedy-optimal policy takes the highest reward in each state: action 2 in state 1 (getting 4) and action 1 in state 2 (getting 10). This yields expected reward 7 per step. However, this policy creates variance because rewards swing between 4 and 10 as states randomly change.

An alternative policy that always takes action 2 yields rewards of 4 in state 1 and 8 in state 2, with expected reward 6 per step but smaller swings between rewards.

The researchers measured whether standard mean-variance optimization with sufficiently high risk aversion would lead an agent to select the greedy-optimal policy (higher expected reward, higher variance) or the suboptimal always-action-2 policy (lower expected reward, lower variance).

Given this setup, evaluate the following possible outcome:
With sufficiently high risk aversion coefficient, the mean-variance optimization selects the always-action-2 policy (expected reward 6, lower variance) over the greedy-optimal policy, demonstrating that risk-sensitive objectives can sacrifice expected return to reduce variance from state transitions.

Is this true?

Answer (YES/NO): YES